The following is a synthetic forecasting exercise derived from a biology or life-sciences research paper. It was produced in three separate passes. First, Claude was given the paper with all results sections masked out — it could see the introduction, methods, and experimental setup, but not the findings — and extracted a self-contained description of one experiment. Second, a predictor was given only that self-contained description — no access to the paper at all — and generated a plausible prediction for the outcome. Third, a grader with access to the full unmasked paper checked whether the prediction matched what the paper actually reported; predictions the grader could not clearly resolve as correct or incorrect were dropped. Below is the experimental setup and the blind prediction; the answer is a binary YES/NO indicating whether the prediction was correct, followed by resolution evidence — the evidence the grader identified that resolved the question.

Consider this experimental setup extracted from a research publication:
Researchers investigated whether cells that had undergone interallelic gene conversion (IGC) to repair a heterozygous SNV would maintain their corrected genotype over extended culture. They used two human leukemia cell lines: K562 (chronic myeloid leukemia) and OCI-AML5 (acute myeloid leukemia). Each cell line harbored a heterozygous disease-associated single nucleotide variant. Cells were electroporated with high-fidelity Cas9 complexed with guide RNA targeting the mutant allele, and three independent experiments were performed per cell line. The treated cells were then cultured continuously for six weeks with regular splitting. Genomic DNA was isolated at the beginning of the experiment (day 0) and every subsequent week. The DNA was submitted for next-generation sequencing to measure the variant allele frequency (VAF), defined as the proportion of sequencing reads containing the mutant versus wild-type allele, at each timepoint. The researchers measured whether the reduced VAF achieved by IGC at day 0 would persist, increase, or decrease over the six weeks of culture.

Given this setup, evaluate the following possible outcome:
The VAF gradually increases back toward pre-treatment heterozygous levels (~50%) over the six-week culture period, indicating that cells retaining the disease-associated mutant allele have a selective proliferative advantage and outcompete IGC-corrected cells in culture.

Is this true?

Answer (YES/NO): NO